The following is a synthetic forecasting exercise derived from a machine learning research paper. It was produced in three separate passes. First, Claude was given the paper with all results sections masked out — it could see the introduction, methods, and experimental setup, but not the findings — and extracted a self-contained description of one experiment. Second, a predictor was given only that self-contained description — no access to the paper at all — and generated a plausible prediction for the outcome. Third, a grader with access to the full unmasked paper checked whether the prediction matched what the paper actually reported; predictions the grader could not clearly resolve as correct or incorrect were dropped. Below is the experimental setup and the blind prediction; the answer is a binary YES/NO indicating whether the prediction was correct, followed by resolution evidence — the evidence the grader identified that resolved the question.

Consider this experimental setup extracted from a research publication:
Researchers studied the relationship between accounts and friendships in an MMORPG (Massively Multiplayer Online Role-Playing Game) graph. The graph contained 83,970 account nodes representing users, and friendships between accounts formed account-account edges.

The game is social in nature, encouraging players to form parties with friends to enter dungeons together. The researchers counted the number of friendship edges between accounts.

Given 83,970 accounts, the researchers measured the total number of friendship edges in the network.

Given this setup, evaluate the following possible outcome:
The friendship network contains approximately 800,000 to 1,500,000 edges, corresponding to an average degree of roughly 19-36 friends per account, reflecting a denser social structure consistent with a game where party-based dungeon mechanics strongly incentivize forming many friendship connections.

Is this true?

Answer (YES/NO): NO